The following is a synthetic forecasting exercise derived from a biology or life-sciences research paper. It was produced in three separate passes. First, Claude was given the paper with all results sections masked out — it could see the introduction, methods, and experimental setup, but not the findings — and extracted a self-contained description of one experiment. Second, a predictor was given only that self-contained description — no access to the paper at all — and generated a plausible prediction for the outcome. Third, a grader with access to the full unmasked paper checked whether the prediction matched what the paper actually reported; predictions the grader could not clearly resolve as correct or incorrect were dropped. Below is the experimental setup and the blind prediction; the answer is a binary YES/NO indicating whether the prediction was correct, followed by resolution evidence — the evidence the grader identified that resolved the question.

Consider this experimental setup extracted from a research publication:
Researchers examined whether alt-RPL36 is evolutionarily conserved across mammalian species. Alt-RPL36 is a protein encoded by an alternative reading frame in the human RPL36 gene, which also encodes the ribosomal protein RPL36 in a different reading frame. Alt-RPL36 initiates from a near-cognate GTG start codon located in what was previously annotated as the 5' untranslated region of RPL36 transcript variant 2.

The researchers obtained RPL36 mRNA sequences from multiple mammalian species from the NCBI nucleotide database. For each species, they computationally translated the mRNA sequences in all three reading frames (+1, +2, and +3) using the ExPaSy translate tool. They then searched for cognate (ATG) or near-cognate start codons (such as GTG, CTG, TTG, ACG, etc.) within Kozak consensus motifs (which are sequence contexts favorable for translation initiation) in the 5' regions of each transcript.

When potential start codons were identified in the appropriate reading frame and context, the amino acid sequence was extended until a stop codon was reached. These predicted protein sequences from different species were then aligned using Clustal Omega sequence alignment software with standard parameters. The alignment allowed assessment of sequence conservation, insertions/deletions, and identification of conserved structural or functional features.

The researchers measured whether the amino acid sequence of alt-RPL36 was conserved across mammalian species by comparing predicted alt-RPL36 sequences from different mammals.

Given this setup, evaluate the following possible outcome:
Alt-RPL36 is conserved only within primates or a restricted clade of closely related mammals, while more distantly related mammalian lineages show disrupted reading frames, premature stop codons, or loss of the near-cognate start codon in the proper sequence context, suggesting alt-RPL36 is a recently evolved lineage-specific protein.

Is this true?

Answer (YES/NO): NO